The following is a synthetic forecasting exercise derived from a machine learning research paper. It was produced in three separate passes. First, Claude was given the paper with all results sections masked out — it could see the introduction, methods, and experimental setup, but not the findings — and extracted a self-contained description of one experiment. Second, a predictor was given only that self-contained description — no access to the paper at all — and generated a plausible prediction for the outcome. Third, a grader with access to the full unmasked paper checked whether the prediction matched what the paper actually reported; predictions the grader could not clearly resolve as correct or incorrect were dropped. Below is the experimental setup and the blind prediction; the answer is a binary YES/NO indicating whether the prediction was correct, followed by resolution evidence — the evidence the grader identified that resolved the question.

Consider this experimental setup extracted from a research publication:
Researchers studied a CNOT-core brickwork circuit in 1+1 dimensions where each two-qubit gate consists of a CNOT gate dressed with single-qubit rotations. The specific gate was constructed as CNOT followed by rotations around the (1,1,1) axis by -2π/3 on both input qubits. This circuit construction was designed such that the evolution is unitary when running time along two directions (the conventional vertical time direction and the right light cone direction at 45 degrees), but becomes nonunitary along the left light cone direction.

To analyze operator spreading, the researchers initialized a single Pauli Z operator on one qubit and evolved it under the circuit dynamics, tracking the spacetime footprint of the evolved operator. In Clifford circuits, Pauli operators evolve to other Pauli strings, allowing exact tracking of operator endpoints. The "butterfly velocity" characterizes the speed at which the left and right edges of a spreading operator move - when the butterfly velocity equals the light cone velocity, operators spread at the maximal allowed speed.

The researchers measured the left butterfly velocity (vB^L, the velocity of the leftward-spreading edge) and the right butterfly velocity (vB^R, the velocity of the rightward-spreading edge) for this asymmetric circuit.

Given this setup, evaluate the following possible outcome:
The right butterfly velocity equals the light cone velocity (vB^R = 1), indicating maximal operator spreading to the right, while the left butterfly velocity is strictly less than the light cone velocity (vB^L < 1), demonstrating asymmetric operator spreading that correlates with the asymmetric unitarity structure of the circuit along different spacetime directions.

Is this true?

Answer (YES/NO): NO